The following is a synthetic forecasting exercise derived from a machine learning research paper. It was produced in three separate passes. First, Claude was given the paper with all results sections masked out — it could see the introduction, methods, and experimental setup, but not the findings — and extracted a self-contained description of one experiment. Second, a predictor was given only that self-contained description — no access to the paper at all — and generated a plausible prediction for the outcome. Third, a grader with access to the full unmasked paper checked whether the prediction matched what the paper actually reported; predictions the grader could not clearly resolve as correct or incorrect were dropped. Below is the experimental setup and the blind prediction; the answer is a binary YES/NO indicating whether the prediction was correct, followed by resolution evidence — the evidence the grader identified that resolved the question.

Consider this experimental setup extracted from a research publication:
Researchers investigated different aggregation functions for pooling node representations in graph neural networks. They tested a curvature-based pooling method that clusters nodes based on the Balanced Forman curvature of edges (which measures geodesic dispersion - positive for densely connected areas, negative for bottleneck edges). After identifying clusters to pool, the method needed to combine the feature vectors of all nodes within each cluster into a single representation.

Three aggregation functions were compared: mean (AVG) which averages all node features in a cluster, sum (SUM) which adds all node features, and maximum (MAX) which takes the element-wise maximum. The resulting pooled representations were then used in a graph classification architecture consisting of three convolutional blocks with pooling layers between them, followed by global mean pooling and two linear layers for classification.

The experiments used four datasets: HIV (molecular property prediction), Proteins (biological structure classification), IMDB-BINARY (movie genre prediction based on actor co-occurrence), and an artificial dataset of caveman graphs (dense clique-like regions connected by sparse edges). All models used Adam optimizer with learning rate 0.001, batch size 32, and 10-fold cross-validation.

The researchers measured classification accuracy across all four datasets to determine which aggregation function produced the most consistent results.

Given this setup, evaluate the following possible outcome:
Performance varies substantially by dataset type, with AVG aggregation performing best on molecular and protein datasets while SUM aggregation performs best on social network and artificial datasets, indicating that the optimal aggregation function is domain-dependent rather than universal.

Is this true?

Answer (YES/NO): NO